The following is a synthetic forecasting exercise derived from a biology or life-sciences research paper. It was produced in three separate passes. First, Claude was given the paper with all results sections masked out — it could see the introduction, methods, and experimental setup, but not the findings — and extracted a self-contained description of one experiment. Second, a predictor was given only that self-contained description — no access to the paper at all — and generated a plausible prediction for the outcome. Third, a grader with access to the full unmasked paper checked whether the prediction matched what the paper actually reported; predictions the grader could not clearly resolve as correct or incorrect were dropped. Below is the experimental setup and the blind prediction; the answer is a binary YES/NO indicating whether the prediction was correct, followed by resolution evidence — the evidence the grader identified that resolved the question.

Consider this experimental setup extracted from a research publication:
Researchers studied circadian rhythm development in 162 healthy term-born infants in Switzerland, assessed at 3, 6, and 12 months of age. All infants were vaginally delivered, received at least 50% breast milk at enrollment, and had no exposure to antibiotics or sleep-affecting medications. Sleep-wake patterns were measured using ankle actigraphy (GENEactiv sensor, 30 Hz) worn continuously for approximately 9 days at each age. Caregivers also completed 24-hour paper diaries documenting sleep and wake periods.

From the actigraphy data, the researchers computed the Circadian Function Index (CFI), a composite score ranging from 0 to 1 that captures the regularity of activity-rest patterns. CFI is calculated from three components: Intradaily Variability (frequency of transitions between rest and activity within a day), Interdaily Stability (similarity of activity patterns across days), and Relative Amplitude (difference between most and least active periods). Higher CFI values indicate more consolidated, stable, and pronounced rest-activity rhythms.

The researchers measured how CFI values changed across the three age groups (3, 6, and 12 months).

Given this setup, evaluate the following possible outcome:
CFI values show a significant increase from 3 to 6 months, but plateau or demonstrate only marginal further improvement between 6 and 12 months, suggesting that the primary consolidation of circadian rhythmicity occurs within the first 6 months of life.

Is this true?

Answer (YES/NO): NO